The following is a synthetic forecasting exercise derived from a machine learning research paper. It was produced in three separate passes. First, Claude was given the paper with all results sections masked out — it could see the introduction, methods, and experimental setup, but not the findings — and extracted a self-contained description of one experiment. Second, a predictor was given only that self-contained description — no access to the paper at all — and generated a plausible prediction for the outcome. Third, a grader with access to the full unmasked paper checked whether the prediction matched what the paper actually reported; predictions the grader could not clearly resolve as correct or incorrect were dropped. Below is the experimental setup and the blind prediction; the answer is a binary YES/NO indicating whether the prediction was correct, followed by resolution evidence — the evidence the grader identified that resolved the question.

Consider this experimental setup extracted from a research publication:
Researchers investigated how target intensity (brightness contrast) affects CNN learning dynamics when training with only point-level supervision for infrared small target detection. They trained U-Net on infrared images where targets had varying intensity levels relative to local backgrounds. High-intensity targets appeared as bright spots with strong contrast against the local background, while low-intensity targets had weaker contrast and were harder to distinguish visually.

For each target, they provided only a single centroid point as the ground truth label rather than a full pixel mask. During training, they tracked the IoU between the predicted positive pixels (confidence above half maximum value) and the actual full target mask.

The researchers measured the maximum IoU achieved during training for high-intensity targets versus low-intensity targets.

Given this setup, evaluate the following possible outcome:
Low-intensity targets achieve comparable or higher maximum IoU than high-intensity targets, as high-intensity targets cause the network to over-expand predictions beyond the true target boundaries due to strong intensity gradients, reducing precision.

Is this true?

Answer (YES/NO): NO